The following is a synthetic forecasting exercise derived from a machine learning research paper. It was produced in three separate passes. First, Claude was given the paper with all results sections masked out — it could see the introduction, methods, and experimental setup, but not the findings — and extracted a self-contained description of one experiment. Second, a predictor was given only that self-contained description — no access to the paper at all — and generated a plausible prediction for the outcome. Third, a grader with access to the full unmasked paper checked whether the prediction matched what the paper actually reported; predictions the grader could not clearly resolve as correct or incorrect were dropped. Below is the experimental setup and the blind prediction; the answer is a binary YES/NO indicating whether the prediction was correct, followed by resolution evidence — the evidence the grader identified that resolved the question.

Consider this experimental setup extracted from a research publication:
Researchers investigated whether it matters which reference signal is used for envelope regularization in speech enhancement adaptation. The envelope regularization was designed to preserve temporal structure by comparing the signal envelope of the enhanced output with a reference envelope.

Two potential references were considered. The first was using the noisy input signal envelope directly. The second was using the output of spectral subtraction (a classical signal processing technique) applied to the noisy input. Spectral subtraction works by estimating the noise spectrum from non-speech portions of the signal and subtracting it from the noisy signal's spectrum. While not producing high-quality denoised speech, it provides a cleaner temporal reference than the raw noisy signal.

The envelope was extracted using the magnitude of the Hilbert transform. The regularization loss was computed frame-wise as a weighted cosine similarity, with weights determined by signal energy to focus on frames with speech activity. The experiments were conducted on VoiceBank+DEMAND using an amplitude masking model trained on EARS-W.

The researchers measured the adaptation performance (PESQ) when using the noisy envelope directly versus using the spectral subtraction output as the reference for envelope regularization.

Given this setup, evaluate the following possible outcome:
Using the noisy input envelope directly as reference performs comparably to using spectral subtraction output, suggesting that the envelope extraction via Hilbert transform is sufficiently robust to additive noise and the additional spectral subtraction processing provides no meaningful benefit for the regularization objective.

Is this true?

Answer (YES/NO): NO